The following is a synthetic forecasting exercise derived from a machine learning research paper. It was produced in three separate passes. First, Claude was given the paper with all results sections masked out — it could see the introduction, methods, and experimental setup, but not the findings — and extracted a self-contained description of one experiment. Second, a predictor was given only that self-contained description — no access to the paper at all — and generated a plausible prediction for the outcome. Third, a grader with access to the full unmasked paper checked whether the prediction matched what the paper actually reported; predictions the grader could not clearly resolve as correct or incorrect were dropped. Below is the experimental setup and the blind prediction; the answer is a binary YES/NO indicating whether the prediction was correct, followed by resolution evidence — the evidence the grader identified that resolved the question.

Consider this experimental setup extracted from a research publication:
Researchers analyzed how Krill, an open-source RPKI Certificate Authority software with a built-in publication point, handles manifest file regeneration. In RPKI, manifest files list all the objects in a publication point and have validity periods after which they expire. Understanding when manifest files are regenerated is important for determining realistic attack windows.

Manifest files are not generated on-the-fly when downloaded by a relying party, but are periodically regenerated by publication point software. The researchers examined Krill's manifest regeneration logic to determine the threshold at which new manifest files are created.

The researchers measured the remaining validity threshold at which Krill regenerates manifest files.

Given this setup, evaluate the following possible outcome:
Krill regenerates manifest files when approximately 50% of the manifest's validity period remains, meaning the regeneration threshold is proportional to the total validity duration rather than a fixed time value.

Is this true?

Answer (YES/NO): NO